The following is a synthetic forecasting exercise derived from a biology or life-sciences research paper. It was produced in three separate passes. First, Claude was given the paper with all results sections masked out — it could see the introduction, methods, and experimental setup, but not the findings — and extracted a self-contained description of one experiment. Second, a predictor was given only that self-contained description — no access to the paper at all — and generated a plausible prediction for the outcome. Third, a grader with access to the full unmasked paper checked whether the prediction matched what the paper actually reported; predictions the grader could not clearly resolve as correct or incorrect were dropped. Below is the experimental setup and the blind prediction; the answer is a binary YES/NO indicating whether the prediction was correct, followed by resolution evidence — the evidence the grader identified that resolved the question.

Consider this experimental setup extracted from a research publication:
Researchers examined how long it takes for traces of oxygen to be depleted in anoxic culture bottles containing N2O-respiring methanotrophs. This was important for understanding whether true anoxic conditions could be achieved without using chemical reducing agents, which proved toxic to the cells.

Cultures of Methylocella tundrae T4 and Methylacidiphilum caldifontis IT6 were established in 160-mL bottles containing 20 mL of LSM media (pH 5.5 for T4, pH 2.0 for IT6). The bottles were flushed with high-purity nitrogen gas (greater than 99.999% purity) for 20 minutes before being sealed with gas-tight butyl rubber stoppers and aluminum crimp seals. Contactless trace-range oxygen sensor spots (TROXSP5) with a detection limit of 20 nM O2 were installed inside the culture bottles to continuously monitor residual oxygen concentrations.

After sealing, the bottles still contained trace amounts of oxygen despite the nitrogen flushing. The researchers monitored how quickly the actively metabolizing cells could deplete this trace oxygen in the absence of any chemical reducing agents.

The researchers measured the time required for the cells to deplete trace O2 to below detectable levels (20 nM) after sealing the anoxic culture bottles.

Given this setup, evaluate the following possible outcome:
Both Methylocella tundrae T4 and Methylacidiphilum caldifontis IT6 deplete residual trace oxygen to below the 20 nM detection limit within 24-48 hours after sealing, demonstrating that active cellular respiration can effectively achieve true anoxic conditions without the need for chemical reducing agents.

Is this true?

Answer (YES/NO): NO